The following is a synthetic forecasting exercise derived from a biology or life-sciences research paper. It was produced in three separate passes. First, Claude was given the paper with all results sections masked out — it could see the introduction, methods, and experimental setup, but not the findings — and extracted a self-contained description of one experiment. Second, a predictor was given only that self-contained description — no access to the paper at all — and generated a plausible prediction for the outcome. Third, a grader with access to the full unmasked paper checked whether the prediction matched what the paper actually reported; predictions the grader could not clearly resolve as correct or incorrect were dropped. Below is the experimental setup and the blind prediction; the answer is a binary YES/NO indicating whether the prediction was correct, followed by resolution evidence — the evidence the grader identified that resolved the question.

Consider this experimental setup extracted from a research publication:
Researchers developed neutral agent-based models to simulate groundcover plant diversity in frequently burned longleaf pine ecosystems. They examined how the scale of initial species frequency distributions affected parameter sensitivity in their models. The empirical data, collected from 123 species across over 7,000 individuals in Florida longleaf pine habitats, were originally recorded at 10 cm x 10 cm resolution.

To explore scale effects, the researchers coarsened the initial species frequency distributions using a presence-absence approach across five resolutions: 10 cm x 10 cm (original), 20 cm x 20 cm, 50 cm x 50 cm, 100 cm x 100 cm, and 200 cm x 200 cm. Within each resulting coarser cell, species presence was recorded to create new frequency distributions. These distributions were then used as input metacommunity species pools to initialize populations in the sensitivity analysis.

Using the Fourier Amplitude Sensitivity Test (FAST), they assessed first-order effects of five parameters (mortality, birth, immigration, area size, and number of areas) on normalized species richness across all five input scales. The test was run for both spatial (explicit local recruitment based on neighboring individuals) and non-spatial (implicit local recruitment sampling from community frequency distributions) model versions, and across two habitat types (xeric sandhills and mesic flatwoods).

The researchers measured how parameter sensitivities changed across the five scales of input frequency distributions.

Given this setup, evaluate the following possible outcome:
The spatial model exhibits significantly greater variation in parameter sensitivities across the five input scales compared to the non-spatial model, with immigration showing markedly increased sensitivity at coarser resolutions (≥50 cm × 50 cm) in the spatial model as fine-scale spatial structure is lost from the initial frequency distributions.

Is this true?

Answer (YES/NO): NO